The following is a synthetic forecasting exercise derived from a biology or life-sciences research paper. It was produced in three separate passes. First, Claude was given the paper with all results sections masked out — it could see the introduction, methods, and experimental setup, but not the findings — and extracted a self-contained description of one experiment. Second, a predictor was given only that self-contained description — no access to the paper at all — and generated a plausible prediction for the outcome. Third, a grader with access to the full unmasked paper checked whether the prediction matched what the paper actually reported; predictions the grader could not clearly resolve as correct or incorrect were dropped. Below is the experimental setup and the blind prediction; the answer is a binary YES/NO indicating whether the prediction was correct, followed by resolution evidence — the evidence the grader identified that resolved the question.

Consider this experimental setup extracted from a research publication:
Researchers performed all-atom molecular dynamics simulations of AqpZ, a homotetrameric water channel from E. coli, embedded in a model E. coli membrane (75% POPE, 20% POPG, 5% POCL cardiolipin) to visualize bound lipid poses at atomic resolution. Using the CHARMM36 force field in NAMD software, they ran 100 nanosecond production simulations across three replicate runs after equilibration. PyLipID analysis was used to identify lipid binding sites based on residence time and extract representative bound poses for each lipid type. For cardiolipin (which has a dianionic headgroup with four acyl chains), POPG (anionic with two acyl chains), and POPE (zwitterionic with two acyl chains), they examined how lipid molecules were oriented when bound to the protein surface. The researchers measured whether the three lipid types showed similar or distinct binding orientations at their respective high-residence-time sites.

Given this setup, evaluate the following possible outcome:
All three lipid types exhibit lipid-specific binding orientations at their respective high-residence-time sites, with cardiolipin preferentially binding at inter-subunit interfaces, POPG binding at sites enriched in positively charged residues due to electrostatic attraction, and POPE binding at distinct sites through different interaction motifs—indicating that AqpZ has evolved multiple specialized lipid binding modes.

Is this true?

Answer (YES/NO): NO